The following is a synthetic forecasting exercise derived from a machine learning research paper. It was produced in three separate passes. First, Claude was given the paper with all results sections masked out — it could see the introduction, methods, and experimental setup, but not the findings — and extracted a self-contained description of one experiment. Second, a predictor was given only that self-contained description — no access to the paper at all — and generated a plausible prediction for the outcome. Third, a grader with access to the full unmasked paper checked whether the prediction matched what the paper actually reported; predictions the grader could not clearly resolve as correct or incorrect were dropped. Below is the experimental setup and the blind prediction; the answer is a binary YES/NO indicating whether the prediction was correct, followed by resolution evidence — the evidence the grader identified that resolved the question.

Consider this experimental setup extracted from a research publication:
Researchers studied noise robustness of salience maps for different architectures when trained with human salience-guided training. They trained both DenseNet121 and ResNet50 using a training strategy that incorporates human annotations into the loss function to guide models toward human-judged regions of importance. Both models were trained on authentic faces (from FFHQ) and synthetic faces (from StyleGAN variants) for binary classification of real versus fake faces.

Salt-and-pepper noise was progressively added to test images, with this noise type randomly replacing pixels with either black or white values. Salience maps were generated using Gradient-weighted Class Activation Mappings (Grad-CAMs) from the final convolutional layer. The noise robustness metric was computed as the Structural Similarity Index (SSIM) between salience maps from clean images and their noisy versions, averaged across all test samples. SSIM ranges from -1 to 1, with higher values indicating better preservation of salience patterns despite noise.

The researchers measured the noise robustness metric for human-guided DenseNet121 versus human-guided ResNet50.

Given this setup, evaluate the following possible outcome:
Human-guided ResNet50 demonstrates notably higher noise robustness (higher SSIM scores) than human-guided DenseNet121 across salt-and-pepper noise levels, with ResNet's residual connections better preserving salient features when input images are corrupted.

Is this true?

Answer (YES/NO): NO